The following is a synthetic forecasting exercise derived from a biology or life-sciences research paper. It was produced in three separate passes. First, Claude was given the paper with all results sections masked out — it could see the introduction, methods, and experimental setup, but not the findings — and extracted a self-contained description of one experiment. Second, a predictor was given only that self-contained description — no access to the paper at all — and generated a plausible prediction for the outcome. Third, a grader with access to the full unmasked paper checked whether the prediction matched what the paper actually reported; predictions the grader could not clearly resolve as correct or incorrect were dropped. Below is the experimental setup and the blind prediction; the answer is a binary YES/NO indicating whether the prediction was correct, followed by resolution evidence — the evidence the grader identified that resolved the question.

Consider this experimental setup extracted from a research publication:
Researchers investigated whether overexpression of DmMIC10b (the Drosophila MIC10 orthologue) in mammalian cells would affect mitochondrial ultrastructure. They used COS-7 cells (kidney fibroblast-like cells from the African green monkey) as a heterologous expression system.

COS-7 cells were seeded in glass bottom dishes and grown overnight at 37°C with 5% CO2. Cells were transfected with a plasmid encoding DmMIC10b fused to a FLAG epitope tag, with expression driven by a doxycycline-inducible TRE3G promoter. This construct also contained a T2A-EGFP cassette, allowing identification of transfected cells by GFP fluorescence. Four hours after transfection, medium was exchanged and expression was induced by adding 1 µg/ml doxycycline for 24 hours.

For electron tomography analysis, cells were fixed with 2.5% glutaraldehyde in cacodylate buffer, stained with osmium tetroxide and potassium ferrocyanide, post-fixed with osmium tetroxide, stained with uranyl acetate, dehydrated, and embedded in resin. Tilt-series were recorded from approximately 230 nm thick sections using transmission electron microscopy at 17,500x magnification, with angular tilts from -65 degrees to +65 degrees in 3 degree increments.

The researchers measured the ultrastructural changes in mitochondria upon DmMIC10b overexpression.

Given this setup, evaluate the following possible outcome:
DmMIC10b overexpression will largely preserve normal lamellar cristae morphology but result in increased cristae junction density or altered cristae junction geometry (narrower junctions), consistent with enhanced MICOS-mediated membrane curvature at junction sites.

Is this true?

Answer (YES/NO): NO